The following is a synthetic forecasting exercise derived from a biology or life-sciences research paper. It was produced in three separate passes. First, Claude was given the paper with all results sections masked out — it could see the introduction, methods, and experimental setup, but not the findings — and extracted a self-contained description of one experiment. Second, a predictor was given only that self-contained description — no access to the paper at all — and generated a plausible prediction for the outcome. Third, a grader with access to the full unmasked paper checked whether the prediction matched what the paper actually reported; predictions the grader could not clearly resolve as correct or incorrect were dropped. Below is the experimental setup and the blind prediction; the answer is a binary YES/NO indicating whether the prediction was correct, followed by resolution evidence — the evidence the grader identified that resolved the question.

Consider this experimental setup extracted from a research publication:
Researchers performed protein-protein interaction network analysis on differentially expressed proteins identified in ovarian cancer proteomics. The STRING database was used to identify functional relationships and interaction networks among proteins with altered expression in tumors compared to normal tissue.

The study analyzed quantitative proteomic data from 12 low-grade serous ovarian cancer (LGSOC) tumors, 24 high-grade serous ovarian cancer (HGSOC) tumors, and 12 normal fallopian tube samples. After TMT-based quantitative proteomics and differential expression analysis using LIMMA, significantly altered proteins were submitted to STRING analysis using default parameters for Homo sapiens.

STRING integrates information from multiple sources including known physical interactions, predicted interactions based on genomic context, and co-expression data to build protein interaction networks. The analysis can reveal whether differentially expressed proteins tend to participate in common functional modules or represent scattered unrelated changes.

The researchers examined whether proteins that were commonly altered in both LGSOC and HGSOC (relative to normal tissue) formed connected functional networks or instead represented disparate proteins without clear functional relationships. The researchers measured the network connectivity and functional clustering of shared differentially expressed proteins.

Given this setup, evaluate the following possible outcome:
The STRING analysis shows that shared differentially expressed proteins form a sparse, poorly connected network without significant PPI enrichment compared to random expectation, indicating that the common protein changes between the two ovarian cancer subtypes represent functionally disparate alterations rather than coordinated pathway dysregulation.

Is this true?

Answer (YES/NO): NO